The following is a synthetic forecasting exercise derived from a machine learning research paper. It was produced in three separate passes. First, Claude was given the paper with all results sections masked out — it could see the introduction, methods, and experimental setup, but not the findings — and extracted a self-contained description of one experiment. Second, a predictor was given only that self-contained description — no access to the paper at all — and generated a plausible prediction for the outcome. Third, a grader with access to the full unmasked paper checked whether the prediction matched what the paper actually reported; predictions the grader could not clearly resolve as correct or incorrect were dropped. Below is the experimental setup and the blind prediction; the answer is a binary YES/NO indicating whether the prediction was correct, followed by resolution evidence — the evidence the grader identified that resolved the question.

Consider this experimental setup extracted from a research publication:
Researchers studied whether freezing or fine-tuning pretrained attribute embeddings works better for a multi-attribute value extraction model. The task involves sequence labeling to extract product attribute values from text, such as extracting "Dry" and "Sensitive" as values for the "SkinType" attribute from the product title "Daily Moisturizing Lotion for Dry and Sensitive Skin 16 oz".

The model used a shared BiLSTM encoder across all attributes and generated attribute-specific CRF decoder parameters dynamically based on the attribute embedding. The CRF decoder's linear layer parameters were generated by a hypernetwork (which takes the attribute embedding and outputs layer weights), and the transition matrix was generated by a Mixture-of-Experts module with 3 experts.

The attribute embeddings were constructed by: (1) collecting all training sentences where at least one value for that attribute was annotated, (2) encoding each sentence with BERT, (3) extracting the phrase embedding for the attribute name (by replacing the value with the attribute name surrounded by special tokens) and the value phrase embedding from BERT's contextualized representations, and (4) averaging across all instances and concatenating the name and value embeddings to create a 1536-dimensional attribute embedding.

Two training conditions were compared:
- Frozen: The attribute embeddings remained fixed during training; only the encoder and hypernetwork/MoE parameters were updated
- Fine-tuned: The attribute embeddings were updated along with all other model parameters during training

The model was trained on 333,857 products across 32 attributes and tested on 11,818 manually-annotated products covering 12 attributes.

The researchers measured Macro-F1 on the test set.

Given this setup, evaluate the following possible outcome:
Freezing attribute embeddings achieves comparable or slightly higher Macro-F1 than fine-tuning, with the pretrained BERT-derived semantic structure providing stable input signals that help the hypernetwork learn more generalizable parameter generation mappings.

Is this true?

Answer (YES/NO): YES